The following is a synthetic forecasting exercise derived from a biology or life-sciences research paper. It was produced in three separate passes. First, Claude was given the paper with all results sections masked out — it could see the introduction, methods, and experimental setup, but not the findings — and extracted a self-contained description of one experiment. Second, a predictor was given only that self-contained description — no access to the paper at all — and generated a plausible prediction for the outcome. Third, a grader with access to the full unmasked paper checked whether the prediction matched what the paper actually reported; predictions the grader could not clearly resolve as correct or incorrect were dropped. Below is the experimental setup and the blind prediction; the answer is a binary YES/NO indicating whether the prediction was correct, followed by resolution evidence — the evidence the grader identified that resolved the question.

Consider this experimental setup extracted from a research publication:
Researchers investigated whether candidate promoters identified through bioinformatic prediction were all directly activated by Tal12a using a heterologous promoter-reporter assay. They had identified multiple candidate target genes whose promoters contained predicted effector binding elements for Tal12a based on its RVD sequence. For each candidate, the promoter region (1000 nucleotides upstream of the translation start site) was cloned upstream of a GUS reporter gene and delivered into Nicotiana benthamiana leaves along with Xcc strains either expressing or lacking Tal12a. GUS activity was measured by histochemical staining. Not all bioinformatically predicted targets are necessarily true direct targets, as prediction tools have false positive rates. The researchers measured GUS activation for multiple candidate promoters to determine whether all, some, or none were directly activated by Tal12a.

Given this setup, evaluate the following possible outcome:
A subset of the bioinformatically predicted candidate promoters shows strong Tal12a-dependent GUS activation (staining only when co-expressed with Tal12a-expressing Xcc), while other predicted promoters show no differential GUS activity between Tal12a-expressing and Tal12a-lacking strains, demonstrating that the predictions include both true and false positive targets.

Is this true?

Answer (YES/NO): YES